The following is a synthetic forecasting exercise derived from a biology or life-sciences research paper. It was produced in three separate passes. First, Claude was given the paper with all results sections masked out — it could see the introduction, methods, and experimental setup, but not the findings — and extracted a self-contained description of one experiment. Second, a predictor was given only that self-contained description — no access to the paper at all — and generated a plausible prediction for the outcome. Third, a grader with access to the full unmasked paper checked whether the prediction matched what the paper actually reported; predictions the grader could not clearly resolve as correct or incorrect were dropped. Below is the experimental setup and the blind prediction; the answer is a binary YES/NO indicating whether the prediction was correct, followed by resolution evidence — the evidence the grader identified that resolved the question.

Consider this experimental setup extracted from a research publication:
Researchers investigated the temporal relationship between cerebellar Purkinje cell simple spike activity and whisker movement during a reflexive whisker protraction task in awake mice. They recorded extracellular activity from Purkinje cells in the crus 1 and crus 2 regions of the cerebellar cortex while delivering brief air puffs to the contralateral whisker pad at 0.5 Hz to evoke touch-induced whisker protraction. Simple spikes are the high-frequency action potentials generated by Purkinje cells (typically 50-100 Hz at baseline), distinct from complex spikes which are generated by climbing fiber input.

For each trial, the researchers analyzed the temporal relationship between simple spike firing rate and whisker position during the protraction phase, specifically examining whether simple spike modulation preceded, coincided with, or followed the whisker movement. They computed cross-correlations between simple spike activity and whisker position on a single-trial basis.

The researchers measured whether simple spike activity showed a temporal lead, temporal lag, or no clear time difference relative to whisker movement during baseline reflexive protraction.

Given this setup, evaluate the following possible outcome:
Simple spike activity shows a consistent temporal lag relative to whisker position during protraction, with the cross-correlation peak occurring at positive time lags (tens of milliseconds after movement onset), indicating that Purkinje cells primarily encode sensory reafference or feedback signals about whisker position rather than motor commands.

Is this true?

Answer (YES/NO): NO